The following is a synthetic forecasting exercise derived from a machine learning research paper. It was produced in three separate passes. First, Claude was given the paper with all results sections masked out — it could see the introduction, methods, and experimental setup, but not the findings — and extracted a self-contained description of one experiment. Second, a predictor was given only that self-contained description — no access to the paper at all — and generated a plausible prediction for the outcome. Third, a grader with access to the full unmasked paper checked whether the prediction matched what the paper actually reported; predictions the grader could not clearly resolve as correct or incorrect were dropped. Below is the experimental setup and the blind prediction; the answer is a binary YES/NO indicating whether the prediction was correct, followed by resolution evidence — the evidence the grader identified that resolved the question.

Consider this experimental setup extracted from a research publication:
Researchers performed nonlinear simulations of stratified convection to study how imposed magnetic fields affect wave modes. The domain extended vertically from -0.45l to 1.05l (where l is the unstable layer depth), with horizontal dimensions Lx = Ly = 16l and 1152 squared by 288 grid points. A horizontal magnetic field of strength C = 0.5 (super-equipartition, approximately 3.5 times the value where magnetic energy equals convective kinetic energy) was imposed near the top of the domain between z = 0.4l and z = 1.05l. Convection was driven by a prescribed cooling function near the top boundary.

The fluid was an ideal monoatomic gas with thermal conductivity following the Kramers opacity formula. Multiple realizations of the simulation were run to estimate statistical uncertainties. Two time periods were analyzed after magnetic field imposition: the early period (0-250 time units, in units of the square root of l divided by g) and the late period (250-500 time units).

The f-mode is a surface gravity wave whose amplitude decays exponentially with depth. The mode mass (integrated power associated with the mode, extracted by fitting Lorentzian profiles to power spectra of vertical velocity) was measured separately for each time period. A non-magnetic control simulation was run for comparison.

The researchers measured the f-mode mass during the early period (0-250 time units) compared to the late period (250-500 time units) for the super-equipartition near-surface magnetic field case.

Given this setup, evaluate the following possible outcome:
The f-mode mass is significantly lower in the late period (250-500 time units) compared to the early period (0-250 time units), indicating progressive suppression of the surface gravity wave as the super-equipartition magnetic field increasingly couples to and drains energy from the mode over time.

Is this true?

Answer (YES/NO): NO